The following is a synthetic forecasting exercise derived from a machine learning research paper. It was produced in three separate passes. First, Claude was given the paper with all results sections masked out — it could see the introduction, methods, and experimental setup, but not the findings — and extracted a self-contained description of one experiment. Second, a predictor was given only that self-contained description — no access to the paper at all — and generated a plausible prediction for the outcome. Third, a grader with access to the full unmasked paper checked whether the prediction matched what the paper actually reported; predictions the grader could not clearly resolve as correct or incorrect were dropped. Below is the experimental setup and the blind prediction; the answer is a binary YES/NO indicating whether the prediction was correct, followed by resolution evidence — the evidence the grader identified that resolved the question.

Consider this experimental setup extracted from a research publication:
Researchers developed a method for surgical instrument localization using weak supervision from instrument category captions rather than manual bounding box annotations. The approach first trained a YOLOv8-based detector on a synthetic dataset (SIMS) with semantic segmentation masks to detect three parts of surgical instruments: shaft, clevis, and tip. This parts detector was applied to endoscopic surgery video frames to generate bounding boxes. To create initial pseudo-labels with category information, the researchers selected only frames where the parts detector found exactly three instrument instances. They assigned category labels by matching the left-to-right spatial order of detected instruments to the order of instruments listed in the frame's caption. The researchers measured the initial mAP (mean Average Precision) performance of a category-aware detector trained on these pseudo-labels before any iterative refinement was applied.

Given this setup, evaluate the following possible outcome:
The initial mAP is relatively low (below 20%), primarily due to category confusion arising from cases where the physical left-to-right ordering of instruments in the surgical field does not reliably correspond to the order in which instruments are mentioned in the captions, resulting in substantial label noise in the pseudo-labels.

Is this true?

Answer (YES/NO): NO